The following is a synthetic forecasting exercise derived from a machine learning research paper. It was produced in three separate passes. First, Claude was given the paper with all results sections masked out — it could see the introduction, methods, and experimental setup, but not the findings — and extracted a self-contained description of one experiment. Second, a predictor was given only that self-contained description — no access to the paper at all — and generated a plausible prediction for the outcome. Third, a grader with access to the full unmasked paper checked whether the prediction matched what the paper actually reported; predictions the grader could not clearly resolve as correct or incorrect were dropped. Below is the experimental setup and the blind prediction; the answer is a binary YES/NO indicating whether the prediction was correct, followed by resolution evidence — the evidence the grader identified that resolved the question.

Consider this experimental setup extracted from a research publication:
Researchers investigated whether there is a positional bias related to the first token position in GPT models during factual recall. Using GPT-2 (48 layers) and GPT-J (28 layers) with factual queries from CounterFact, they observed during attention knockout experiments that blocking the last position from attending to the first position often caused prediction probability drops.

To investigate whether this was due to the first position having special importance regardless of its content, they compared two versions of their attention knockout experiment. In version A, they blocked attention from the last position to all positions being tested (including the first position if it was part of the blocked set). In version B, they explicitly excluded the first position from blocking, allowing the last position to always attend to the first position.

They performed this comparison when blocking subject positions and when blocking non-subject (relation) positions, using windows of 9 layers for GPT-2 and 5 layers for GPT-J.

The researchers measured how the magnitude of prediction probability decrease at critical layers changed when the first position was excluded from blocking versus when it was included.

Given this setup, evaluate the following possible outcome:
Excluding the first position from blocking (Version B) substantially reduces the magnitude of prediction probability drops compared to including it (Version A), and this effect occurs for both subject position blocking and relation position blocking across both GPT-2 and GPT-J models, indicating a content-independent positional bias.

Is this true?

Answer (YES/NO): YES